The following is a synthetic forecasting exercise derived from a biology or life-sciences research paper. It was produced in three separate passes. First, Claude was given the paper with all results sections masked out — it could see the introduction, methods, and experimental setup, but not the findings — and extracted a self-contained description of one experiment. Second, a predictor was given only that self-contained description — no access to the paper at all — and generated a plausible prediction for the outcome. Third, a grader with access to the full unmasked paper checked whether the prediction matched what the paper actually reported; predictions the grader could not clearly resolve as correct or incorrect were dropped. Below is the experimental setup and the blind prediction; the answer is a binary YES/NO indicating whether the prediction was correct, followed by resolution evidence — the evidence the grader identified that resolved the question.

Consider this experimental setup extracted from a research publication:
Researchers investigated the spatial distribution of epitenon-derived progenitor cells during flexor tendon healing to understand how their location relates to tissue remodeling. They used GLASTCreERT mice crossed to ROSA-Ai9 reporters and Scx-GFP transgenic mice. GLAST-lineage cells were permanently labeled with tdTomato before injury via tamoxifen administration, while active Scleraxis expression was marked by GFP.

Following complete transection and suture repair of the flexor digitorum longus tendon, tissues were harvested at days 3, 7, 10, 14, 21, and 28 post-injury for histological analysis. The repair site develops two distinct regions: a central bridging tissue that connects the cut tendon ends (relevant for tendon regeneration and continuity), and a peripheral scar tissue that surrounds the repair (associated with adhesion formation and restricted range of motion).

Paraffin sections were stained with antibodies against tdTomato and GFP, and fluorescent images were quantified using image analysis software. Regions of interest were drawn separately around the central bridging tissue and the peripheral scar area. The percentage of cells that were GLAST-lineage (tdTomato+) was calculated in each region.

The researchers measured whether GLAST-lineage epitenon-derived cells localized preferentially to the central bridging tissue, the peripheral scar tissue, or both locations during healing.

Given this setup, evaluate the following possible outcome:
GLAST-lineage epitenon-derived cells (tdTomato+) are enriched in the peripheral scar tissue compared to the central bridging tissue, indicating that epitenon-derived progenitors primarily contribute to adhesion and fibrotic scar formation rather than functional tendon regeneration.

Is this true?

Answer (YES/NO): NO